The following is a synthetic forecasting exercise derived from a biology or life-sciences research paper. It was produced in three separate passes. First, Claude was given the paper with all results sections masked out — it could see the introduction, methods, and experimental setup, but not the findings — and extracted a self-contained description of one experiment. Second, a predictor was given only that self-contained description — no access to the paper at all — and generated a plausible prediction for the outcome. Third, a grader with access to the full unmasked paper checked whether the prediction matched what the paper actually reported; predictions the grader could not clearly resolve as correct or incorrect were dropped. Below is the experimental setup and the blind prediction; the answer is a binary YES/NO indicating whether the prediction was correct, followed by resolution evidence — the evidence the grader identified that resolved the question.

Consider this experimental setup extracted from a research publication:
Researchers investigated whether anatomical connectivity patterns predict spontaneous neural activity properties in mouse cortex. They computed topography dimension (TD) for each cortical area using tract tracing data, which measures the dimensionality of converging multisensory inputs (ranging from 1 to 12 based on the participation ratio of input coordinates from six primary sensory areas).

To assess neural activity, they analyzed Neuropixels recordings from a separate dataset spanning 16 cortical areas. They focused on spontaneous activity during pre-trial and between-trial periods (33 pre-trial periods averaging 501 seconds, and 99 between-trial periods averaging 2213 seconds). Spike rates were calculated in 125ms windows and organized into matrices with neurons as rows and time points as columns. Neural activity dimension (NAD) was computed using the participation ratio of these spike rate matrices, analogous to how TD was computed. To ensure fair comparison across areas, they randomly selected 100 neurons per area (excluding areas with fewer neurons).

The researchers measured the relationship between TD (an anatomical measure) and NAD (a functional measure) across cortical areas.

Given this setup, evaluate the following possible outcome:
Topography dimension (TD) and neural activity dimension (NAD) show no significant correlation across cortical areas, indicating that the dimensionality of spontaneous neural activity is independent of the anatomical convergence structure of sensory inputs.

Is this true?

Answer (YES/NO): NO